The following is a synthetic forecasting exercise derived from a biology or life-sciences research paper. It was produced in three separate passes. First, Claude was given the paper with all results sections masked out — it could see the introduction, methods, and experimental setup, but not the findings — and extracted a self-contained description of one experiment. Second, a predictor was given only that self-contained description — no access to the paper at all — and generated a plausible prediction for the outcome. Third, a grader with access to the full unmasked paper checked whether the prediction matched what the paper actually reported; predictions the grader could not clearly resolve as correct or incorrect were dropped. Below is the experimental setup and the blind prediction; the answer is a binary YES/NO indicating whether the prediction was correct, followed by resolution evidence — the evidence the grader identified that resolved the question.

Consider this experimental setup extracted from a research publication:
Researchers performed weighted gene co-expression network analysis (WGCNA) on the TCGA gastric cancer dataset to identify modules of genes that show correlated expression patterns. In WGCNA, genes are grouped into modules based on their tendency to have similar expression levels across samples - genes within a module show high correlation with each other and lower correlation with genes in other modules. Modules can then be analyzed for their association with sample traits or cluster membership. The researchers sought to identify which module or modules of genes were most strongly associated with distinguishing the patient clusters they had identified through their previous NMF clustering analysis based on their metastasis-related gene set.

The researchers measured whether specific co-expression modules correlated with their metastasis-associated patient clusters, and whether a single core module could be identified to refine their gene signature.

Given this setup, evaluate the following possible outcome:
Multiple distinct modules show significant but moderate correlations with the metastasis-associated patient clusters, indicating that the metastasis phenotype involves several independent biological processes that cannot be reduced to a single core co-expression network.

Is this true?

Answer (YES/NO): NO